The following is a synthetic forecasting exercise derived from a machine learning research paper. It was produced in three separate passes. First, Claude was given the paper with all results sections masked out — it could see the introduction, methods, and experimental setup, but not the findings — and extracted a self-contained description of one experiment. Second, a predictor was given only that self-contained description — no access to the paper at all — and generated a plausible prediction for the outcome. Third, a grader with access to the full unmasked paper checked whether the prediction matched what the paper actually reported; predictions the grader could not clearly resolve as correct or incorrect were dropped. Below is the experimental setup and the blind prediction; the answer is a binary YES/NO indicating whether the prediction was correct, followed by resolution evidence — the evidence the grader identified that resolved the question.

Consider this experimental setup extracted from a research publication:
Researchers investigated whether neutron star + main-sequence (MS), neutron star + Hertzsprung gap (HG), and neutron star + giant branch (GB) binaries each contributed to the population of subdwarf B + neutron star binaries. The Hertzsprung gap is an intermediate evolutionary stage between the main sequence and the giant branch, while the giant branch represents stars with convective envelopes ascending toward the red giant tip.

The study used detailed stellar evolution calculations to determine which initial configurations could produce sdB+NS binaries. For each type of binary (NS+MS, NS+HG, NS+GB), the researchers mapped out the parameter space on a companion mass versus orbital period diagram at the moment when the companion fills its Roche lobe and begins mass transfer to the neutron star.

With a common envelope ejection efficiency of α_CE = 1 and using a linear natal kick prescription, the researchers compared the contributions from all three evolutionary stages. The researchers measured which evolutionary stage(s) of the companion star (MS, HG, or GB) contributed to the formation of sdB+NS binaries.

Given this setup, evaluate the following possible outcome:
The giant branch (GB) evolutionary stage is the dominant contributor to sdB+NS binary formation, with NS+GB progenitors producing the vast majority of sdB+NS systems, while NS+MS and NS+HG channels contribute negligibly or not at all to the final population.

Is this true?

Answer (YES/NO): NO